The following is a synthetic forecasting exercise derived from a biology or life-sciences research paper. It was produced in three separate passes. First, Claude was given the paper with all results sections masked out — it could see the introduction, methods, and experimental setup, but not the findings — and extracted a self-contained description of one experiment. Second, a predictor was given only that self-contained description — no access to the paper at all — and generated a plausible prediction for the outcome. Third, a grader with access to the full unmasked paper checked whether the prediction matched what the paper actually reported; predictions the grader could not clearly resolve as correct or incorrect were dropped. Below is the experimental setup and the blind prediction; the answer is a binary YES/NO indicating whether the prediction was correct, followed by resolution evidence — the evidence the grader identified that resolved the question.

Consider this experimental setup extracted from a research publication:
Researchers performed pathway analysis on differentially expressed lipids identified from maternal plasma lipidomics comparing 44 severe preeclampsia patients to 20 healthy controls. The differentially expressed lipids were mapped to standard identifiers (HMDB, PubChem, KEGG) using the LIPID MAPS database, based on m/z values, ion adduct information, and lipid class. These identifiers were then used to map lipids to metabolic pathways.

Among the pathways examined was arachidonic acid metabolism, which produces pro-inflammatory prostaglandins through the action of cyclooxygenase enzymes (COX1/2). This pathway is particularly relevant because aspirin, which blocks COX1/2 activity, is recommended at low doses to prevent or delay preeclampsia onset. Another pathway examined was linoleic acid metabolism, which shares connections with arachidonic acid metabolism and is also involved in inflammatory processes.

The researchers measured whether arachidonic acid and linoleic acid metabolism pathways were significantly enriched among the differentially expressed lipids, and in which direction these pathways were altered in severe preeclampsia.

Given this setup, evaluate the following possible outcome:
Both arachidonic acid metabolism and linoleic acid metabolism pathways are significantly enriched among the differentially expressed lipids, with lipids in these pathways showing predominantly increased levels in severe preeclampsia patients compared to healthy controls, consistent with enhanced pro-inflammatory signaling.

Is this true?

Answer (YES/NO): NO